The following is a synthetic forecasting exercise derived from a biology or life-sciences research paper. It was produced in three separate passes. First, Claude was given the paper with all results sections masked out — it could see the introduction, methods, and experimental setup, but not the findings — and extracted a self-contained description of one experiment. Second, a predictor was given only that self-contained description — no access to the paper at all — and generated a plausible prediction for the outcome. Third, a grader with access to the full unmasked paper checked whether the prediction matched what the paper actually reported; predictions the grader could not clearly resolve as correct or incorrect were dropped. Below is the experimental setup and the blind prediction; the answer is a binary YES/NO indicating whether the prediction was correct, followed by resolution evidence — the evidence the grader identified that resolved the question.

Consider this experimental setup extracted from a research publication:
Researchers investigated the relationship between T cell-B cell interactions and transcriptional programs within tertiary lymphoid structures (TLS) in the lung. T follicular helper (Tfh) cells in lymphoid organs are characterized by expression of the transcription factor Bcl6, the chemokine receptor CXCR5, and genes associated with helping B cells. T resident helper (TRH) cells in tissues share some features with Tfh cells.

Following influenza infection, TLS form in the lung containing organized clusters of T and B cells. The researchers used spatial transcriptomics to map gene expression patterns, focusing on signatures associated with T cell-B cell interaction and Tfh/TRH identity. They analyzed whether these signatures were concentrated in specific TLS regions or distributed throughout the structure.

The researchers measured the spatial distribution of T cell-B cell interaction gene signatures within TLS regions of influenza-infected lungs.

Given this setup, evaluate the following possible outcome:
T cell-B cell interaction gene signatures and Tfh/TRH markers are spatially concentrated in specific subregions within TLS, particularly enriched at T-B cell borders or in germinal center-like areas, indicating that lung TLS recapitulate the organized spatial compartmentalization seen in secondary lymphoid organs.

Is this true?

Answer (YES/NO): YES